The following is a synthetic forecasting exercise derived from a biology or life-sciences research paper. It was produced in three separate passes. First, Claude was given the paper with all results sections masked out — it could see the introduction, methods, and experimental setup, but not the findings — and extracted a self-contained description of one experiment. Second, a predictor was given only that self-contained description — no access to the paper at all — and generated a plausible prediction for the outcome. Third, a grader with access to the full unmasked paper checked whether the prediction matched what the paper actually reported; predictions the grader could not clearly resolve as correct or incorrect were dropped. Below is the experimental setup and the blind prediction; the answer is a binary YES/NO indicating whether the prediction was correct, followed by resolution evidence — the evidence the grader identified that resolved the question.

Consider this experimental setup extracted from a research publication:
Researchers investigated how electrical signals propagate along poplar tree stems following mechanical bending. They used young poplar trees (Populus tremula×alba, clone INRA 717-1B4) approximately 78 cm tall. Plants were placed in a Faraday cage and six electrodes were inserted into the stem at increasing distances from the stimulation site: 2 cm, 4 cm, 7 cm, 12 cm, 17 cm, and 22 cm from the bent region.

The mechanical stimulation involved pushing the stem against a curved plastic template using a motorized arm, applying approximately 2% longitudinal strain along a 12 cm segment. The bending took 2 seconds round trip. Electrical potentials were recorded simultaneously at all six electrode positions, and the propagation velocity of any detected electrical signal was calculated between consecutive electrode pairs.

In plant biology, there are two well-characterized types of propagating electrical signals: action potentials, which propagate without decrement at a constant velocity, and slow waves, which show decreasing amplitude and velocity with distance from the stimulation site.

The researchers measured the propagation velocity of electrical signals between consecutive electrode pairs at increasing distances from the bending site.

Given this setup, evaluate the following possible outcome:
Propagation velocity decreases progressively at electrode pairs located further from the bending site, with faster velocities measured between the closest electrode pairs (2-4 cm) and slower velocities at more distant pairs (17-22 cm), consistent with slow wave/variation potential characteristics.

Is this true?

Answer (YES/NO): NO